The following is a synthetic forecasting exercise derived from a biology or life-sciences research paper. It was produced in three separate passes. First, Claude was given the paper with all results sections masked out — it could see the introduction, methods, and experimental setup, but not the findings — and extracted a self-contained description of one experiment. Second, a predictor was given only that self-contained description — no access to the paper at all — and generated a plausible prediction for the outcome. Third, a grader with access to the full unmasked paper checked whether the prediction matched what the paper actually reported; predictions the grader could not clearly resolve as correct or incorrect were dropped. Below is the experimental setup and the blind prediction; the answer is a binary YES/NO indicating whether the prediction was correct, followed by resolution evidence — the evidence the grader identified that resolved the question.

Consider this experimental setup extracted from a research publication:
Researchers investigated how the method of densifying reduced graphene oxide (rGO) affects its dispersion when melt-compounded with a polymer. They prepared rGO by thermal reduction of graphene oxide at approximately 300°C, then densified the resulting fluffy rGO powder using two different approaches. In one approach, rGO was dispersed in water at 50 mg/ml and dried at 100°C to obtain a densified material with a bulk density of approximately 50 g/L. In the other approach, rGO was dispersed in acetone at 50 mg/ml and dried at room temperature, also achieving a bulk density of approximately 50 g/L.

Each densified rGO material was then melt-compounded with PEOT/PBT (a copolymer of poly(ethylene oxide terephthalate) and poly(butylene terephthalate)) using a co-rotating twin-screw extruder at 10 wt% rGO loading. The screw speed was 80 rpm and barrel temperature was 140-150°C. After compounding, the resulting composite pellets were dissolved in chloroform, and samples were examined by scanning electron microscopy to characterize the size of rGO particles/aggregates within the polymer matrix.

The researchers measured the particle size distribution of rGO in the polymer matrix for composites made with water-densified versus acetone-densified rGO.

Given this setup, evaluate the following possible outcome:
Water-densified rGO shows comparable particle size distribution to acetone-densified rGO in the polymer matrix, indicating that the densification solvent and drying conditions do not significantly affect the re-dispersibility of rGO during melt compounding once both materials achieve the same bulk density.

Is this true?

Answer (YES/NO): NO